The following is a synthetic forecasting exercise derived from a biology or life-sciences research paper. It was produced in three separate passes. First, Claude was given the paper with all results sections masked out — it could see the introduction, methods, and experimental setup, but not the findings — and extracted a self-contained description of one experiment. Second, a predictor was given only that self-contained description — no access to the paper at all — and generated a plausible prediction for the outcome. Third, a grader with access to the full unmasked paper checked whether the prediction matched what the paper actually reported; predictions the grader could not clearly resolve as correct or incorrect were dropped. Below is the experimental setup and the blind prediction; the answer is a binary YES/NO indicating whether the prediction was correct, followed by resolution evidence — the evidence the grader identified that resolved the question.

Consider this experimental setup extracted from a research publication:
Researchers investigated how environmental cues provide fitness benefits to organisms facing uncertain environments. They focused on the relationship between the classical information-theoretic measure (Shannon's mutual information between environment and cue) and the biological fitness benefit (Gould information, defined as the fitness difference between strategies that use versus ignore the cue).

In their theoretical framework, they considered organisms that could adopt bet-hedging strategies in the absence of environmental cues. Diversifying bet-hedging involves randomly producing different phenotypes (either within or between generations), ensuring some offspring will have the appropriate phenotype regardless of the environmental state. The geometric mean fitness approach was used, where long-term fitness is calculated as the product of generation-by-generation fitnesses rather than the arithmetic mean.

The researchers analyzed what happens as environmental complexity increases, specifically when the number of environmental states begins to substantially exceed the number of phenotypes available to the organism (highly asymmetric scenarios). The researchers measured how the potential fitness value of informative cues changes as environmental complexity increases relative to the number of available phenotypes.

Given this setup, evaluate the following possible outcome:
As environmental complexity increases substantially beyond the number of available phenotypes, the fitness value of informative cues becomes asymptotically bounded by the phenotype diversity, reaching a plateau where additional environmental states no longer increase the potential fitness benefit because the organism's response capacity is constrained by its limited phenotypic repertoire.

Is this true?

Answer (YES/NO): NO